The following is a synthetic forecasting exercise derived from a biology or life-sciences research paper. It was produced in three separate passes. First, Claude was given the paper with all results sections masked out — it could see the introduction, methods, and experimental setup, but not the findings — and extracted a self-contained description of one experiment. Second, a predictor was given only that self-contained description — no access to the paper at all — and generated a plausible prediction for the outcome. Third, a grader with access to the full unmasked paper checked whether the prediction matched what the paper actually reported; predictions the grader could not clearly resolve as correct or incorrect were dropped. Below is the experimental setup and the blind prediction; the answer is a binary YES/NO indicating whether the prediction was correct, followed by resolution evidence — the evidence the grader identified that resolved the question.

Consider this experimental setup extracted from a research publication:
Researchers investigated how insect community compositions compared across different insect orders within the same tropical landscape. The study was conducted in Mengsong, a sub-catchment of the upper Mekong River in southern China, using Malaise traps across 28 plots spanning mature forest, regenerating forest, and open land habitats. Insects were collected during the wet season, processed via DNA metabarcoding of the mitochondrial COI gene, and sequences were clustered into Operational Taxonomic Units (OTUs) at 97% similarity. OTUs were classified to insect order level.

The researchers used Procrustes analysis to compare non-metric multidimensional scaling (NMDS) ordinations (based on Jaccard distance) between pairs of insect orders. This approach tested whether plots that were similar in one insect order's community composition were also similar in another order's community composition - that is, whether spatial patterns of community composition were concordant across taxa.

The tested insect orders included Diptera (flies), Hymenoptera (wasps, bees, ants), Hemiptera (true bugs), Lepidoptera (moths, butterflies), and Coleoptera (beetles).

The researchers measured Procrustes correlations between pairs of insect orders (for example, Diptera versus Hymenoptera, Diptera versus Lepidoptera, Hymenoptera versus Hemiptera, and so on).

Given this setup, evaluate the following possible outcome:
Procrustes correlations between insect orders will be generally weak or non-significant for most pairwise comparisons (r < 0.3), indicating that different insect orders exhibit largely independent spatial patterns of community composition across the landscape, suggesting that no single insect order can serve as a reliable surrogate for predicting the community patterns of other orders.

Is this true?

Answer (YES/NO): NO